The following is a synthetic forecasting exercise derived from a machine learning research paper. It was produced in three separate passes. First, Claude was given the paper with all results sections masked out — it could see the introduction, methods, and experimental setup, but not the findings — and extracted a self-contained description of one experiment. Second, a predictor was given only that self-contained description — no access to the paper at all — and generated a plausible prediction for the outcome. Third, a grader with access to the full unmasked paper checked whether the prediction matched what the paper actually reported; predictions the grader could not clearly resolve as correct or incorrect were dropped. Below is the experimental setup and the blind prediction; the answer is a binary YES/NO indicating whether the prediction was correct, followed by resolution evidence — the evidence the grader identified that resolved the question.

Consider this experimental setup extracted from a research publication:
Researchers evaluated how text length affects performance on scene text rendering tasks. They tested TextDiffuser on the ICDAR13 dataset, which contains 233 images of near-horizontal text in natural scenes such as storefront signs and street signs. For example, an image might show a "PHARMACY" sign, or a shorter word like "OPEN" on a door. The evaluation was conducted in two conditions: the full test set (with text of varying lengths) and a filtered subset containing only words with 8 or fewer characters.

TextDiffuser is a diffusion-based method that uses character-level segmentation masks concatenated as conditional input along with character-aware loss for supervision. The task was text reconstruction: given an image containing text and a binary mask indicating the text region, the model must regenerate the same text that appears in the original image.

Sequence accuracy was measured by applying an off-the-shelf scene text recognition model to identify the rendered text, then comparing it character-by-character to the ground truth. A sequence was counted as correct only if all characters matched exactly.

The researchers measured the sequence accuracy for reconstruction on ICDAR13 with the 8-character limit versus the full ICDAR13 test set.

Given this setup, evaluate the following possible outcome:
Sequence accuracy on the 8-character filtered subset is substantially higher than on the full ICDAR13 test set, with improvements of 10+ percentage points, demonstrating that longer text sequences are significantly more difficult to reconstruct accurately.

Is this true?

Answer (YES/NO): NO